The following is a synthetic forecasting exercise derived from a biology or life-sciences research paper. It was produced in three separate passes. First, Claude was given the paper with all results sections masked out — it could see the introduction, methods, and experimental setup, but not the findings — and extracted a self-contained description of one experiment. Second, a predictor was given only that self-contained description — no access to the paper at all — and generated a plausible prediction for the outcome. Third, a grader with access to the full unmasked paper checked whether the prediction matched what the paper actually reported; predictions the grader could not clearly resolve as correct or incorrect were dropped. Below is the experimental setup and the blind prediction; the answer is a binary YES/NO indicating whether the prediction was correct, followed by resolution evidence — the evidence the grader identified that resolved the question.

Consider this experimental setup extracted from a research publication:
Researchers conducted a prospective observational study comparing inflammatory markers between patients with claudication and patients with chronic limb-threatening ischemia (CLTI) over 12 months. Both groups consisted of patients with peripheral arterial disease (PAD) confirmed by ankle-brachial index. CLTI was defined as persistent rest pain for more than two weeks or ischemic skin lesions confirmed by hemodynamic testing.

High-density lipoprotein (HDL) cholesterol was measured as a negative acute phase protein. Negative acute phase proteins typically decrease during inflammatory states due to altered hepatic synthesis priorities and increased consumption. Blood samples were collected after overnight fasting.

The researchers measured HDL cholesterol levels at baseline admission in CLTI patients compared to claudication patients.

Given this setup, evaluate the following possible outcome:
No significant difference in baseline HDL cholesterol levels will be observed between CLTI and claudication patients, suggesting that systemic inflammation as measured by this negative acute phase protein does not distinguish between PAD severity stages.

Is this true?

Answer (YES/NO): NO